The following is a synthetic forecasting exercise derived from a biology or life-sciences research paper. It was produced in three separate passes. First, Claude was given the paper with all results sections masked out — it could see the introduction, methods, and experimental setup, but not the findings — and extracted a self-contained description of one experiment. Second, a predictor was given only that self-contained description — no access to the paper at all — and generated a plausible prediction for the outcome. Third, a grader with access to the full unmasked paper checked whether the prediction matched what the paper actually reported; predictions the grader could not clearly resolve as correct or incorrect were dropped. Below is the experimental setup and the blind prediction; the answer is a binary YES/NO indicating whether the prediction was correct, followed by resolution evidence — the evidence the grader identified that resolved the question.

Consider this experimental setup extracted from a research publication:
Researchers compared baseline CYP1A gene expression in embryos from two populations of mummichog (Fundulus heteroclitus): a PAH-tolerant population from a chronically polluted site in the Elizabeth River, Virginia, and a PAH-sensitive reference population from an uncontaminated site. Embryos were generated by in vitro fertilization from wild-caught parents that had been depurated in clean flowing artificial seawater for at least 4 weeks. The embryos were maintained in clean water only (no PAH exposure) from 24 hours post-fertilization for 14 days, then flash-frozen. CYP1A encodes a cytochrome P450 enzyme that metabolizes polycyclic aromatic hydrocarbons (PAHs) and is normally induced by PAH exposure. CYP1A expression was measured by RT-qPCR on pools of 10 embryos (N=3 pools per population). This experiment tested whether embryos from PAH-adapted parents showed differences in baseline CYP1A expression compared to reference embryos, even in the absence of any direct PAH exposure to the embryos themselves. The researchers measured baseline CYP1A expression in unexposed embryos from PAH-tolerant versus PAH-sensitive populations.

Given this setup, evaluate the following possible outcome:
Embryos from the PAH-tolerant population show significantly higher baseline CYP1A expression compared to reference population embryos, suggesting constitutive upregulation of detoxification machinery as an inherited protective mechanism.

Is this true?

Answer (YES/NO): NO